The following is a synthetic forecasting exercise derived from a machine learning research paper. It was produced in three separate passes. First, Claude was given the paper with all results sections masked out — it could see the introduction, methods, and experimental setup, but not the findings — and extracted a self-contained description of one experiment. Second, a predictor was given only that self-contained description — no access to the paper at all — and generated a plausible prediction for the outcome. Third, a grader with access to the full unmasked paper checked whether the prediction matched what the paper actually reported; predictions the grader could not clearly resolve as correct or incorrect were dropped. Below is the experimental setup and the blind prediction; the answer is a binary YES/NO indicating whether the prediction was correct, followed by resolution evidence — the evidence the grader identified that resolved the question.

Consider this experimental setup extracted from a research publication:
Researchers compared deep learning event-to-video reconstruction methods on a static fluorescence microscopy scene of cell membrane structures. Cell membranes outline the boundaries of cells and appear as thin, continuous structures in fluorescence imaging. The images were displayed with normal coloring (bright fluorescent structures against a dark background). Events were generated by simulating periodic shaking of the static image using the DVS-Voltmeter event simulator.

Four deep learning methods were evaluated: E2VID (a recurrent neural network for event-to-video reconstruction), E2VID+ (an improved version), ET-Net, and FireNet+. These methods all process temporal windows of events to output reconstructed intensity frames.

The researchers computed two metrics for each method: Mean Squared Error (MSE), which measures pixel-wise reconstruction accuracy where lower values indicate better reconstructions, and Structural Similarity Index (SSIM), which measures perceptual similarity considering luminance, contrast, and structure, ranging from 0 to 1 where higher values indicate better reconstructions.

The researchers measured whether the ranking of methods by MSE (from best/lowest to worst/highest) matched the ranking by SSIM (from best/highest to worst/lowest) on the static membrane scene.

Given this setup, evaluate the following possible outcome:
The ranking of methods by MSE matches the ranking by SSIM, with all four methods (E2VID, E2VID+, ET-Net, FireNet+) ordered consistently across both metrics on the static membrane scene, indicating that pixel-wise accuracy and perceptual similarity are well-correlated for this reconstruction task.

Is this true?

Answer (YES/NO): NO